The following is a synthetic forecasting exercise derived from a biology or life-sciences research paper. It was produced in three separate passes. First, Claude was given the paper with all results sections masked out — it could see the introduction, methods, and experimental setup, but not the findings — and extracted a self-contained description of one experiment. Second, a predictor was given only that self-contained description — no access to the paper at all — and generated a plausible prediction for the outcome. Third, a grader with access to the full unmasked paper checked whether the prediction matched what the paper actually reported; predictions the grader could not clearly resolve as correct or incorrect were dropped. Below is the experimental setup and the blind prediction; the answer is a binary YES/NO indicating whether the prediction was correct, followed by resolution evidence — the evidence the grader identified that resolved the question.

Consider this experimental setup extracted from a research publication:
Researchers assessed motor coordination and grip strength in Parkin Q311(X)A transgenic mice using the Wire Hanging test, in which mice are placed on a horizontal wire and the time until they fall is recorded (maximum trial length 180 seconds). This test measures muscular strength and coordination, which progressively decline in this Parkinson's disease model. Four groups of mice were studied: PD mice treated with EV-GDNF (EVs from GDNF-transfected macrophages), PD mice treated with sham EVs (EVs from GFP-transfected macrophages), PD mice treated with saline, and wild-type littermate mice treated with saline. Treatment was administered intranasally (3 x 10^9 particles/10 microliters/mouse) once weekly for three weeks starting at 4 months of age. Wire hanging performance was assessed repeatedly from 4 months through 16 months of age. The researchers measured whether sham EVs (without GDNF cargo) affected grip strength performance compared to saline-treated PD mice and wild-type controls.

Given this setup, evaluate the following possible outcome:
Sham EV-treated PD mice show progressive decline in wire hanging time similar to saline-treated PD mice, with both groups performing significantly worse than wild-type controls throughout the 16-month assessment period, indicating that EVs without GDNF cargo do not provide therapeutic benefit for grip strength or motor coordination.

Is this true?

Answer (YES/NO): NO